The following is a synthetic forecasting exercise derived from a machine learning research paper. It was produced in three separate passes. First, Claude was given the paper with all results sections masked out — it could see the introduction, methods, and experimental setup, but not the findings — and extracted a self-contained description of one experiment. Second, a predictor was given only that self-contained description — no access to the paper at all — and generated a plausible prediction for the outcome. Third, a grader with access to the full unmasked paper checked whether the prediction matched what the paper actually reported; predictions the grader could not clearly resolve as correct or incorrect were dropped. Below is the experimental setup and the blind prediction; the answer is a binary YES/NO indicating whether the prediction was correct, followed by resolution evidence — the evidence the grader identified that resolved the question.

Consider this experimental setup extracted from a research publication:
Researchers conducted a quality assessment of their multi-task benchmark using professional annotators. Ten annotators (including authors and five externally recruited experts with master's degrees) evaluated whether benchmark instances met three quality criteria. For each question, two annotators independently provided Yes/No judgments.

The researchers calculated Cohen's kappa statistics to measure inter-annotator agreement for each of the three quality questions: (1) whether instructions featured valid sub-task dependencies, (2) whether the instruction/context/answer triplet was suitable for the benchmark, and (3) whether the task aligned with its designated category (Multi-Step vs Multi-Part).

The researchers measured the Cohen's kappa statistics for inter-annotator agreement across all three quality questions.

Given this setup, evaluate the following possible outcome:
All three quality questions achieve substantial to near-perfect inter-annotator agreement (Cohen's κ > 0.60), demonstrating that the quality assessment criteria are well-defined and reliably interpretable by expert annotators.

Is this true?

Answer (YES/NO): YES